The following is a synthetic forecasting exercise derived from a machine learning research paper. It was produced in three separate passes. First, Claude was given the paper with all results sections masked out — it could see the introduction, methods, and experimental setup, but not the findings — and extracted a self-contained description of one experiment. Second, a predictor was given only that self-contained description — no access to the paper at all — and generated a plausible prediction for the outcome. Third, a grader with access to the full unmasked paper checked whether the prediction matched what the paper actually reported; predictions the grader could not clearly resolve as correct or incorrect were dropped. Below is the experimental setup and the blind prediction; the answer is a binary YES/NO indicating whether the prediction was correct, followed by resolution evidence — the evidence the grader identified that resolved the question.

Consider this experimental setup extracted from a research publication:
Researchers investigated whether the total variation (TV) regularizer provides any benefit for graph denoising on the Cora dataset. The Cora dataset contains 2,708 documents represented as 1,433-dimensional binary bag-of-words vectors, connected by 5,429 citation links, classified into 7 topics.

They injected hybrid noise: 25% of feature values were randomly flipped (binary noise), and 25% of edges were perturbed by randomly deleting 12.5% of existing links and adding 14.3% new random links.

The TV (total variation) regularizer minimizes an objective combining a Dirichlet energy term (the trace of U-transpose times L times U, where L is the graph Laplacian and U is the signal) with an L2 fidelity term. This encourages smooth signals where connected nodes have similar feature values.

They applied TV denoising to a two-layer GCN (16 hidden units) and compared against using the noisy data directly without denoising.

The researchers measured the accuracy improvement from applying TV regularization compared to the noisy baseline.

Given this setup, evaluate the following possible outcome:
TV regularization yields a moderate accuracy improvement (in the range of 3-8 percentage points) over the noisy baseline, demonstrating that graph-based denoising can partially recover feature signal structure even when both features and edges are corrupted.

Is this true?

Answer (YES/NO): NO